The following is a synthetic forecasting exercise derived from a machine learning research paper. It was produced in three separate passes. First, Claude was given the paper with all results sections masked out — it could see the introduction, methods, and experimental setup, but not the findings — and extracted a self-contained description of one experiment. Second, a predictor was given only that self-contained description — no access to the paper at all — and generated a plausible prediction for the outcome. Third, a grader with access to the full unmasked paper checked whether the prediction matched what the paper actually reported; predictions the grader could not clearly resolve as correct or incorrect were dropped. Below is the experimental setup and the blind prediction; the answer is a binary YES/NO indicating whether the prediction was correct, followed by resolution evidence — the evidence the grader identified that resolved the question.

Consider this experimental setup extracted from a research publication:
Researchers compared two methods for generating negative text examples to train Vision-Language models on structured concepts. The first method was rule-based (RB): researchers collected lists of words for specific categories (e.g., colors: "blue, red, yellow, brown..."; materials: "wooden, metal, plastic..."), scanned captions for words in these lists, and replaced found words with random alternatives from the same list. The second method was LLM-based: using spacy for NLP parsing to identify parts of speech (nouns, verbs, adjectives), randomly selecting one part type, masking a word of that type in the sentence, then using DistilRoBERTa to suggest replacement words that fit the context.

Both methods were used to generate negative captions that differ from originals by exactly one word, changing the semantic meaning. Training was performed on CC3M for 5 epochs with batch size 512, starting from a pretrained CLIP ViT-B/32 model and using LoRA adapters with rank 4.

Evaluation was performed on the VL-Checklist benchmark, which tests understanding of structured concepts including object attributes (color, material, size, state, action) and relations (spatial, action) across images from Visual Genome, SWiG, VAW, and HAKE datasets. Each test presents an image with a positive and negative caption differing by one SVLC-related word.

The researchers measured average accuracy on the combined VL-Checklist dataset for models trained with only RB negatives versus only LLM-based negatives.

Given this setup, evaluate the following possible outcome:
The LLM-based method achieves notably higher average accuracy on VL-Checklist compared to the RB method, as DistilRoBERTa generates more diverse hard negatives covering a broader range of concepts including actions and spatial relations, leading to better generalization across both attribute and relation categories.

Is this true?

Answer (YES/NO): NO